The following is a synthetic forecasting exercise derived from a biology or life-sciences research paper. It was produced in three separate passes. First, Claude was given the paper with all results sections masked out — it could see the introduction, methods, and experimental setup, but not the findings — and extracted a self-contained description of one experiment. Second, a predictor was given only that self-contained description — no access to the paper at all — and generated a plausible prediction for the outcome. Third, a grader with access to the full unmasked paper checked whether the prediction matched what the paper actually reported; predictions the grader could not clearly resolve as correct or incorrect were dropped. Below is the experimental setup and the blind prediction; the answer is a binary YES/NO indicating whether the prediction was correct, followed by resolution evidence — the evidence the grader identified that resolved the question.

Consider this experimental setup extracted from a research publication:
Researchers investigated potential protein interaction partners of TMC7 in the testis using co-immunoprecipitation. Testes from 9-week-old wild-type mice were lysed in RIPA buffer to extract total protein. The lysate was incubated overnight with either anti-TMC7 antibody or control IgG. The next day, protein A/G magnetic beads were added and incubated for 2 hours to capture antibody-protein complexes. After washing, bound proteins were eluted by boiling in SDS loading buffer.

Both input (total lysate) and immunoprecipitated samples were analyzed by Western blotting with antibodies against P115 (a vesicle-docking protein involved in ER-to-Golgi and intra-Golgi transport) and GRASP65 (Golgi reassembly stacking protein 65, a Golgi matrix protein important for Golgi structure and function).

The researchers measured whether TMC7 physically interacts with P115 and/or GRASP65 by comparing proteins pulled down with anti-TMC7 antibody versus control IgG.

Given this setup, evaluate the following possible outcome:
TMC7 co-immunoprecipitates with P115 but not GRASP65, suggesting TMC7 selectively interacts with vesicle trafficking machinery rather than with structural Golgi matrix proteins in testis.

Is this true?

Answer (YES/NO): NO